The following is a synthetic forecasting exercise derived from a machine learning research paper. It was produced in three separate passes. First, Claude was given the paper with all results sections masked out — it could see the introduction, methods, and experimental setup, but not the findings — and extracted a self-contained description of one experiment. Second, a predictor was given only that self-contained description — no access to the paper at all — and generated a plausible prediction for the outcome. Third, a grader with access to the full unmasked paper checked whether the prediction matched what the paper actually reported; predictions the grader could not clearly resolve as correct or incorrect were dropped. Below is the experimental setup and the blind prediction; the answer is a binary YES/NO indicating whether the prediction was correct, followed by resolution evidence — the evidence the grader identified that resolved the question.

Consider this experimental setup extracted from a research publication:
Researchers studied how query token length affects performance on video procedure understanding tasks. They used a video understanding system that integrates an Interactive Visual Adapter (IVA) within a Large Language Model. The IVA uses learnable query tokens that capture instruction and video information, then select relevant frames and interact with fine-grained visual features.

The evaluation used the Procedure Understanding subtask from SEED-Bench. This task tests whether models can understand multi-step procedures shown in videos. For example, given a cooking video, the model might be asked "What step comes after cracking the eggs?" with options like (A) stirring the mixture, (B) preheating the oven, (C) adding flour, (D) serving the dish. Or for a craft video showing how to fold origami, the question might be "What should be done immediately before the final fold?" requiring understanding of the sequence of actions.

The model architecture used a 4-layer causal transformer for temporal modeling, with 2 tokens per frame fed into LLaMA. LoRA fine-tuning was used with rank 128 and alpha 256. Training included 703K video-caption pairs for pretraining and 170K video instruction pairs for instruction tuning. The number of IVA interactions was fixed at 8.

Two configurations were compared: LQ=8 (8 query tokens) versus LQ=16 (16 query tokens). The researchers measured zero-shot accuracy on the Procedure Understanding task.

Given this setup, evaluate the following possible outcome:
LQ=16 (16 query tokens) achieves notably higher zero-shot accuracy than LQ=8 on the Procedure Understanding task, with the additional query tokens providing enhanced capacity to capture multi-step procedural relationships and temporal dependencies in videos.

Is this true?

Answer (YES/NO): YES